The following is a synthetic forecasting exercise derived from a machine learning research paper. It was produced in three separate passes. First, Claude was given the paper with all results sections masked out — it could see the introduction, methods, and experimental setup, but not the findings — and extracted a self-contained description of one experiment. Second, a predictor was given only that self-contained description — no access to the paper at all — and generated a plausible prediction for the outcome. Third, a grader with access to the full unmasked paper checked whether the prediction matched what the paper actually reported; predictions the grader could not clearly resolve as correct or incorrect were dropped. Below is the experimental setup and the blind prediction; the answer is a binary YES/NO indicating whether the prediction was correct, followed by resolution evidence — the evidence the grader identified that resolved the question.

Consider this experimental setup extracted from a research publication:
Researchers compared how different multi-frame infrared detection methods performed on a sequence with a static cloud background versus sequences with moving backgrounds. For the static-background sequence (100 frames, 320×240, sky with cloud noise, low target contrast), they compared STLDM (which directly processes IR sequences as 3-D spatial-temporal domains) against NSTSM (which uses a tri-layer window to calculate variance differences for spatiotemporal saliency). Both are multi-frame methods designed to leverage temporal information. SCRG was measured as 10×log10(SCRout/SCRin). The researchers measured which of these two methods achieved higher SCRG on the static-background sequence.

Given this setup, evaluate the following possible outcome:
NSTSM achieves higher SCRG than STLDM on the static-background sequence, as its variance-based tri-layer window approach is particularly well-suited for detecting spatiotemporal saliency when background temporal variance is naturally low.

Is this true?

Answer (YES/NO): YES